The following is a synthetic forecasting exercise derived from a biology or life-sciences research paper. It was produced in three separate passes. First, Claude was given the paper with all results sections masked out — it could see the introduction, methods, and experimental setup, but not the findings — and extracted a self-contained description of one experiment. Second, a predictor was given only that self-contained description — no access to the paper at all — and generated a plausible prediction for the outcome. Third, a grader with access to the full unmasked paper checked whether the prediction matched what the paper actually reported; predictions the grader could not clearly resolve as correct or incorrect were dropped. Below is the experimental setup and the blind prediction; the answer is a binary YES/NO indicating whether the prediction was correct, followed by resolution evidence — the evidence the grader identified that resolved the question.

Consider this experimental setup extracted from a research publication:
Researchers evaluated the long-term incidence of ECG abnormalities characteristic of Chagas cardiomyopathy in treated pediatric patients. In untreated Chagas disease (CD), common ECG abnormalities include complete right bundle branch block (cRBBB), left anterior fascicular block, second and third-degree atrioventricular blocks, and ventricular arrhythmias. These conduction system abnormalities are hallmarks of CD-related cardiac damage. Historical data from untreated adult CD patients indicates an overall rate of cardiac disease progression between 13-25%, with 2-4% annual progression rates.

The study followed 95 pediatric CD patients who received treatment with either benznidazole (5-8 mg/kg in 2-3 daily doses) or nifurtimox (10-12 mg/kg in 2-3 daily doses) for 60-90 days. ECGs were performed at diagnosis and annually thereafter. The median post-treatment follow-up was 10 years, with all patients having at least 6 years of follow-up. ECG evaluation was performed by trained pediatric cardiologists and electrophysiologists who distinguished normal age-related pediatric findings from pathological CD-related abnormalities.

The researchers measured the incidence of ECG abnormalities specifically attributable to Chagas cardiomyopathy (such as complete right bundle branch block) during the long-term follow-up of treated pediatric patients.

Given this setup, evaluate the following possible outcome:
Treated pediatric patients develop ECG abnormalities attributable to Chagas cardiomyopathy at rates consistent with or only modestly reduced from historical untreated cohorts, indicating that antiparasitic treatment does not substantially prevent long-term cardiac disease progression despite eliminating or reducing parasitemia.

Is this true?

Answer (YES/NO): NO